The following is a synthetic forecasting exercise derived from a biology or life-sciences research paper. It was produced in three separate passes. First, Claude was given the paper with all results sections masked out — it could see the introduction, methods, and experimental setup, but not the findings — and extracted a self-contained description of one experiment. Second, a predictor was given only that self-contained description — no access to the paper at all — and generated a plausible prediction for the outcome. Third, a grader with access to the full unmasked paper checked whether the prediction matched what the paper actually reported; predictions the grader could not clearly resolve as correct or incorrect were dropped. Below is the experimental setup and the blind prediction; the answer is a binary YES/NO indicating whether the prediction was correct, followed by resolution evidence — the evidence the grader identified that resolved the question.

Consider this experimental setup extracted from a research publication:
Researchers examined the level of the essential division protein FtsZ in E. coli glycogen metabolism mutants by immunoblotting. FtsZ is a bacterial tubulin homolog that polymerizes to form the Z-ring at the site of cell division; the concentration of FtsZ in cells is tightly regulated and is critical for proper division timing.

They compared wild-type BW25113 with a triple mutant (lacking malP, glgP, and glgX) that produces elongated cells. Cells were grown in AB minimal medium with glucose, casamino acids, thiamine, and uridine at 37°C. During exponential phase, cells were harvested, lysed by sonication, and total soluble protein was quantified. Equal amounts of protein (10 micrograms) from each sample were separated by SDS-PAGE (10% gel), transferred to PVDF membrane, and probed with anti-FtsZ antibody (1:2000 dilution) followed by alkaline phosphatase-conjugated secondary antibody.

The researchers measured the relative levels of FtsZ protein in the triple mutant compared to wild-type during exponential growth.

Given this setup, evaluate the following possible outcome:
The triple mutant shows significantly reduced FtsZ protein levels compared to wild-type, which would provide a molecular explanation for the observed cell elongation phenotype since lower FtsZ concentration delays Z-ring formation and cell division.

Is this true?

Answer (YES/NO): NO